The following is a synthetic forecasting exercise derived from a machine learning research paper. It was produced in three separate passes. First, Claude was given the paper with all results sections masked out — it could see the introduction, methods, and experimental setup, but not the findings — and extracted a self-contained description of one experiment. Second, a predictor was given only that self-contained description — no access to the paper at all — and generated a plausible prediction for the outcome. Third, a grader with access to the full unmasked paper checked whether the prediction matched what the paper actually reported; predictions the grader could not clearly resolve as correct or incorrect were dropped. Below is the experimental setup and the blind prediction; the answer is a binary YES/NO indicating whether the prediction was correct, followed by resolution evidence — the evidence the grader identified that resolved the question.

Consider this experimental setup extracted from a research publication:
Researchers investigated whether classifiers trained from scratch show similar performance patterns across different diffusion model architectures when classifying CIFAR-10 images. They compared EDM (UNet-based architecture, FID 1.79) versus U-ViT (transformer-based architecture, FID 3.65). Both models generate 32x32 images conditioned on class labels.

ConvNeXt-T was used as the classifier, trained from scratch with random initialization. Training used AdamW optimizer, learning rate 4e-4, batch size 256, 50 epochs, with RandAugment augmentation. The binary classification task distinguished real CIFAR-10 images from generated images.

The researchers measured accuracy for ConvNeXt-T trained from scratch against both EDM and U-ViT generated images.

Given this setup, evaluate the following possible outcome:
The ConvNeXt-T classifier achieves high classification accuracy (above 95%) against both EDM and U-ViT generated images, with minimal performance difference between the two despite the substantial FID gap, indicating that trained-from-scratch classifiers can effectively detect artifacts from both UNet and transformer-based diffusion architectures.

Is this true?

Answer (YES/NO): NO